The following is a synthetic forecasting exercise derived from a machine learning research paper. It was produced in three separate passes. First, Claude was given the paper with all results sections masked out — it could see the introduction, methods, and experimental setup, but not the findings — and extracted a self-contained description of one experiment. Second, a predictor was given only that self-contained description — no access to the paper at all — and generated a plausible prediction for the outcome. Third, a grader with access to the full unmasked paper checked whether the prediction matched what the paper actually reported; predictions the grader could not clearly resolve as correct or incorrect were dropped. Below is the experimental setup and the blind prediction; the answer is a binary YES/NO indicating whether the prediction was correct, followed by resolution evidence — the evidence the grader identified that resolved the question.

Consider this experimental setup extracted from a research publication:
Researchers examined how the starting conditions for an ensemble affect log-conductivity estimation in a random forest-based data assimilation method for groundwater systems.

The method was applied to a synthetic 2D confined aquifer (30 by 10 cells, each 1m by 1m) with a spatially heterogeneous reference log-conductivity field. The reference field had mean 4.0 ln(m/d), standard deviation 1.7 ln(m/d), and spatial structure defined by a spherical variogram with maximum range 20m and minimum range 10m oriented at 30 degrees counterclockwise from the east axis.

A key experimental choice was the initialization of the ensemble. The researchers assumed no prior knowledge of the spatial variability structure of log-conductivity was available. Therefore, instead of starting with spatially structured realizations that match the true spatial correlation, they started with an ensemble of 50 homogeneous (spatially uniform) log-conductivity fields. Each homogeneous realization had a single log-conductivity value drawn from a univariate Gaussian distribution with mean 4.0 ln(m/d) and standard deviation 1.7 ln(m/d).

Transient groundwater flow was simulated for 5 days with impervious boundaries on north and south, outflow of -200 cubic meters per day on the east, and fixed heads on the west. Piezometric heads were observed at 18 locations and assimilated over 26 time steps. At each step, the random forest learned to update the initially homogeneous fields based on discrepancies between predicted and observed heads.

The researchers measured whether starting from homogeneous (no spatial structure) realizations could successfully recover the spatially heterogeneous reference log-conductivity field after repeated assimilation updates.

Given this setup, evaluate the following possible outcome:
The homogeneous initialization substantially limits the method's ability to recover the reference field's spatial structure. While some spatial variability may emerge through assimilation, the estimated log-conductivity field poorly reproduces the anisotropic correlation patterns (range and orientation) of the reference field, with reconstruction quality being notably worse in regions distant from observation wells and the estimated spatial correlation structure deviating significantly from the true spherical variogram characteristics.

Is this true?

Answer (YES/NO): NO